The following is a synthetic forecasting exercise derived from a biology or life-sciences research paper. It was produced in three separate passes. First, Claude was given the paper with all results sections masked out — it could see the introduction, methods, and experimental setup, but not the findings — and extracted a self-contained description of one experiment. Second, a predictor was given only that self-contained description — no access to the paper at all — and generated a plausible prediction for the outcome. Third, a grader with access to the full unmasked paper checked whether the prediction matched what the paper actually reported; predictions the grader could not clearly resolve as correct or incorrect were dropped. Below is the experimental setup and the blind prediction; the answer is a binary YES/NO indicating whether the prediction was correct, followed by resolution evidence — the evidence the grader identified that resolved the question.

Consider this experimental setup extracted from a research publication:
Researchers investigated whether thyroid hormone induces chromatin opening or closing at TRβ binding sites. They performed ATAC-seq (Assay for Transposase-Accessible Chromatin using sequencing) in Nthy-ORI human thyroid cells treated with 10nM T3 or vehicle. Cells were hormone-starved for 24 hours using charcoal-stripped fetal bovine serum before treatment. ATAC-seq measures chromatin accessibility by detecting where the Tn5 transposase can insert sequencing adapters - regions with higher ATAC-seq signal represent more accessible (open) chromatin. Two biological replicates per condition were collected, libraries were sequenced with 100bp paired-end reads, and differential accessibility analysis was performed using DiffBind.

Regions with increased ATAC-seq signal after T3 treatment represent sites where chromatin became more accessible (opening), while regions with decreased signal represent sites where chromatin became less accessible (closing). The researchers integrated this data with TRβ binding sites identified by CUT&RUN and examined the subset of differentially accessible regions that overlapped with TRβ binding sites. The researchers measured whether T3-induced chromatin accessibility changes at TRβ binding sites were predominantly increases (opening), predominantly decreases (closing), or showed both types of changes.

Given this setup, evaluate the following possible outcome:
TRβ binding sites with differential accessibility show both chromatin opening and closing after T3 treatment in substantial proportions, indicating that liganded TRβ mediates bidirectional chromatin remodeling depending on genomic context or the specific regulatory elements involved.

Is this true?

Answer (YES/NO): NO